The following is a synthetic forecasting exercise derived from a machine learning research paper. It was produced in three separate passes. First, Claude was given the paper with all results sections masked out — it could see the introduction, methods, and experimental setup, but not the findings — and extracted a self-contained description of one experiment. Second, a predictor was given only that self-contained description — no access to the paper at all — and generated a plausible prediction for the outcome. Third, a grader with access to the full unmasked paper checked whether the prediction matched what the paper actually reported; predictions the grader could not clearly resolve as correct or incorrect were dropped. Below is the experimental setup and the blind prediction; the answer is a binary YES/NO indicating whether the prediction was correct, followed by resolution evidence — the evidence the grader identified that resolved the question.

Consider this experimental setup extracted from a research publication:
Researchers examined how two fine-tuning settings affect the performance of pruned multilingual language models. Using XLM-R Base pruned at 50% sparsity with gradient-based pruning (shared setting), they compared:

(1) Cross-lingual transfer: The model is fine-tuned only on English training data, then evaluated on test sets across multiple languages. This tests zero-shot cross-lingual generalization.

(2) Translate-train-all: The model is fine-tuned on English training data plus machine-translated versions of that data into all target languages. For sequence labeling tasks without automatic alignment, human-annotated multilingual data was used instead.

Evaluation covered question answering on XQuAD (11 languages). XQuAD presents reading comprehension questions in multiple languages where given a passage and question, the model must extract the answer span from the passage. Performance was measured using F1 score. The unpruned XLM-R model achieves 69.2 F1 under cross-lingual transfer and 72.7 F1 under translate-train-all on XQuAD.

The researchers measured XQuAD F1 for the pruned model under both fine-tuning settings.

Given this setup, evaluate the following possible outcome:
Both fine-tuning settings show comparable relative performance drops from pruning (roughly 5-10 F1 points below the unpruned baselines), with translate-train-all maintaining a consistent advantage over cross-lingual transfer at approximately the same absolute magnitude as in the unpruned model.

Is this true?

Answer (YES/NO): NO